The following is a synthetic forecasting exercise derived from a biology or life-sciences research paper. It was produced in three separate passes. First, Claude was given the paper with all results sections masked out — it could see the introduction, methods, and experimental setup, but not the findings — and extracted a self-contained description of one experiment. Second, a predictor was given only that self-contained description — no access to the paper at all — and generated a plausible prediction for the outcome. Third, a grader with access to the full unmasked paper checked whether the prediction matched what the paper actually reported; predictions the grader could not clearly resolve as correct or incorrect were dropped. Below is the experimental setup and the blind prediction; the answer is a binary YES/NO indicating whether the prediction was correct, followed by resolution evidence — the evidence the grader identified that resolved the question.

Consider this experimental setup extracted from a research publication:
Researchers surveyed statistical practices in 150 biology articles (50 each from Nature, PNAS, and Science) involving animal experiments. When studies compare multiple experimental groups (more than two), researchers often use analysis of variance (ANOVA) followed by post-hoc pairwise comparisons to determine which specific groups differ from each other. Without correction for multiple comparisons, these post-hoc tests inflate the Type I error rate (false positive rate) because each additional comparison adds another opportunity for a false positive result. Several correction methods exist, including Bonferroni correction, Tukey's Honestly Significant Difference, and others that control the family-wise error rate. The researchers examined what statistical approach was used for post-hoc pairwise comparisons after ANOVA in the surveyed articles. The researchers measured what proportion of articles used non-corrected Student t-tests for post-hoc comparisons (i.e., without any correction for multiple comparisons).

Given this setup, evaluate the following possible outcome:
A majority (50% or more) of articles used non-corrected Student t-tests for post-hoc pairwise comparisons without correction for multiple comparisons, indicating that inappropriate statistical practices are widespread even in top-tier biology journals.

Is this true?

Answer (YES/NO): NO